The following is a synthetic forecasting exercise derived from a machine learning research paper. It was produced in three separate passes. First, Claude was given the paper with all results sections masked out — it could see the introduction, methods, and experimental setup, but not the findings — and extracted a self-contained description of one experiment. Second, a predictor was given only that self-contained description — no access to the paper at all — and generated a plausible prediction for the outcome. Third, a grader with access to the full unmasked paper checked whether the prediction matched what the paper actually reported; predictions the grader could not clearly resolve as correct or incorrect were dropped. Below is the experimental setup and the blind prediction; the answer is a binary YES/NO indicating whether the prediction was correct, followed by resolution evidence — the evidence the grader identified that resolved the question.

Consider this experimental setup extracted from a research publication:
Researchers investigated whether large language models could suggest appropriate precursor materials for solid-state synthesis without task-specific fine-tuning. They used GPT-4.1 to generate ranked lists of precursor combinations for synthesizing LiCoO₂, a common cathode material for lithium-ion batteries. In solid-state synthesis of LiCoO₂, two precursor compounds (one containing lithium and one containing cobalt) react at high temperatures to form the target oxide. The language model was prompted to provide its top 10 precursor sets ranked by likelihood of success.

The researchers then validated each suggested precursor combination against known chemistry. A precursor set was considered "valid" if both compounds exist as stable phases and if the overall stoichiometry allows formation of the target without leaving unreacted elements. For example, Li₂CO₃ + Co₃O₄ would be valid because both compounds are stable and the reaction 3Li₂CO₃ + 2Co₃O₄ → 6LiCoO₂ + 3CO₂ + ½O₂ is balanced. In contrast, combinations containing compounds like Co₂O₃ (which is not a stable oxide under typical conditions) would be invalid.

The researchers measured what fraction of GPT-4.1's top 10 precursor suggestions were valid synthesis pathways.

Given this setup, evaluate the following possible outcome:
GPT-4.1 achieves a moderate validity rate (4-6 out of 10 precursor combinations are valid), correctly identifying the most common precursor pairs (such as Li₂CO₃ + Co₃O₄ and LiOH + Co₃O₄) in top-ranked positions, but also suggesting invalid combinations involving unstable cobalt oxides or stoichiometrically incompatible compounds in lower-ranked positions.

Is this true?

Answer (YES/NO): YES